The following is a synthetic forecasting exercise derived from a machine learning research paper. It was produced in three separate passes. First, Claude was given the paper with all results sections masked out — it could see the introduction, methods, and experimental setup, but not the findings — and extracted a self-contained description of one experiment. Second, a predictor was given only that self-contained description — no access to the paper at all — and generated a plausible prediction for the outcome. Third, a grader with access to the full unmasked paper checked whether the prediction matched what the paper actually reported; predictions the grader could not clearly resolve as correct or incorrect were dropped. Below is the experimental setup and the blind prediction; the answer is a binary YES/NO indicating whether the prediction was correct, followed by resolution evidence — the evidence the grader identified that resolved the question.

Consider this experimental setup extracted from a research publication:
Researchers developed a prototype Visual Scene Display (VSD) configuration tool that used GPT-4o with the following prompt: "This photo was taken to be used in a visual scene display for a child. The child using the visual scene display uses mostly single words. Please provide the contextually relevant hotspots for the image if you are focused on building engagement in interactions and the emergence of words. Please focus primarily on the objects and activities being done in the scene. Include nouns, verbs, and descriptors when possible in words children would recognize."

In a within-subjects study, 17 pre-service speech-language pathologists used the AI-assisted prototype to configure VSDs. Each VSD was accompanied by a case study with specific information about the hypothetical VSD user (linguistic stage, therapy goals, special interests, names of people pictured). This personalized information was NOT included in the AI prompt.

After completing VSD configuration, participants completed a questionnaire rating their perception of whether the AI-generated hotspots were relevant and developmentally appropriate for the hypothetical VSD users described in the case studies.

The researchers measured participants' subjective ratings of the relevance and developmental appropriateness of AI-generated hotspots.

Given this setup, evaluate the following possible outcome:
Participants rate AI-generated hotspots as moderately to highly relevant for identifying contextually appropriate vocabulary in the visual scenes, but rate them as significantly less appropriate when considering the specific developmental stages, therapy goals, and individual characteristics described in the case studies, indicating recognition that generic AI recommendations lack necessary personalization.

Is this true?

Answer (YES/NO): NO